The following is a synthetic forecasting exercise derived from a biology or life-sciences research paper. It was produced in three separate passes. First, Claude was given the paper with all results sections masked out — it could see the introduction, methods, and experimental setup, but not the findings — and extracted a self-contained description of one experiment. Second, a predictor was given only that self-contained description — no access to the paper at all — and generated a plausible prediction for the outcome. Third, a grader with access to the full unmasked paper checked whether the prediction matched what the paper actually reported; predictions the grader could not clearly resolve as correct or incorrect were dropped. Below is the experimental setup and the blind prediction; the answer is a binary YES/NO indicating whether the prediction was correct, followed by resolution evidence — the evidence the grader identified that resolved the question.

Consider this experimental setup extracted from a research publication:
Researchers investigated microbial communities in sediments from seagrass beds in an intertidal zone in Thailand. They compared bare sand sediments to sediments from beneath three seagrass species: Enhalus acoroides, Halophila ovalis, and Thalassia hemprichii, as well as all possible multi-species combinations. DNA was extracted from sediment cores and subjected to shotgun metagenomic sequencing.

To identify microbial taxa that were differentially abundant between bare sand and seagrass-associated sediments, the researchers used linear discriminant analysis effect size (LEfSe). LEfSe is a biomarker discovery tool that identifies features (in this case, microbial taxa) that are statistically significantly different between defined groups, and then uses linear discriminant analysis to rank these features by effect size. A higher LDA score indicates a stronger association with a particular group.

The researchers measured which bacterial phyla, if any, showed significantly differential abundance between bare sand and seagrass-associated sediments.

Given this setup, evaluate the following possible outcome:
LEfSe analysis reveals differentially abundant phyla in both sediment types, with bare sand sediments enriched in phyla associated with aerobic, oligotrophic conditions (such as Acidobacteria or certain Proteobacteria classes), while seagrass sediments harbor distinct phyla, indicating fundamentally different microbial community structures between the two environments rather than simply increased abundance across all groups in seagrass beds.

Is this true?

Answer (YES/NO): NO